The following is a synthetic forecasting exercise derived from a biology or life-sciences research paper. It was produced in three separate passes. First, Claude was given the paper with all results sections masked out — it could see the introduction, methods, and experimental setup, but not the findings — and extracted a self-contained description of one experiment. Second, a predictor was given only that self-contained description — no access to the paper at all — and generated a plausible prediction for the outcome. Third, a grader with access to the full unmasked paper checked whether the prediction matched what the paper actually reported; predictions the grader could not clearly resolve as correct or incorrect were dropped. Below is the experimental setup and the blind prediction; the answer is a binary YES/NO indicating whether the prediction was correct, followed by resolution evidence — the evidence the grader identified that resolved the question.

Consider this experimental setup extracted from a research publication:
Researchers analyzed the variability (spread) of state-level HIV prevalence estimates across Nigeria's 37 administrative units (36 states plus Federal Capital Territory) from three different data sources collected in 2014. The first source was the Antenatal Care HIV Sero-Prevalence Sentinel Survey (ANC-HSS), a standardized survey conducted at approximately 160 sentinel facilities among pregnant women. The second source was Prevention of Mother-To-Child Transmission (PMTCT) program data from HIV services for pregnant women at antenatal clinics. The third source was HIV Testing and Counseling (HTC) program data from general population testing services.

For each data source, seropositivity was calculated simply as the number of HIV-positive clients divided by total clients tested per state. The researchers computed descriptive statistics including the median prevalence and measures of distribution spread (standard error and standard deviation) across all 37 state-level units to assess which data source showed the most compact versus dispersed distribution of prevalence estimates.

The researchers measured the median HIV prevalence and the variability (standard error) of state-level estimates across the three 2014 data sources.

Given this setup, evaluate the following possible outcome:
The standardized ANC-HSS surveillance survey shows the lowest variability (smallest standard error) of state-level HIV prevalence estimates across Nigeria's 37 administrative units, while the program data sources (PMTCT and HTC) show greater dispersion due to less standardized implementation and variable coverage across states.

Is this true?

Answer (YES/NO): NO